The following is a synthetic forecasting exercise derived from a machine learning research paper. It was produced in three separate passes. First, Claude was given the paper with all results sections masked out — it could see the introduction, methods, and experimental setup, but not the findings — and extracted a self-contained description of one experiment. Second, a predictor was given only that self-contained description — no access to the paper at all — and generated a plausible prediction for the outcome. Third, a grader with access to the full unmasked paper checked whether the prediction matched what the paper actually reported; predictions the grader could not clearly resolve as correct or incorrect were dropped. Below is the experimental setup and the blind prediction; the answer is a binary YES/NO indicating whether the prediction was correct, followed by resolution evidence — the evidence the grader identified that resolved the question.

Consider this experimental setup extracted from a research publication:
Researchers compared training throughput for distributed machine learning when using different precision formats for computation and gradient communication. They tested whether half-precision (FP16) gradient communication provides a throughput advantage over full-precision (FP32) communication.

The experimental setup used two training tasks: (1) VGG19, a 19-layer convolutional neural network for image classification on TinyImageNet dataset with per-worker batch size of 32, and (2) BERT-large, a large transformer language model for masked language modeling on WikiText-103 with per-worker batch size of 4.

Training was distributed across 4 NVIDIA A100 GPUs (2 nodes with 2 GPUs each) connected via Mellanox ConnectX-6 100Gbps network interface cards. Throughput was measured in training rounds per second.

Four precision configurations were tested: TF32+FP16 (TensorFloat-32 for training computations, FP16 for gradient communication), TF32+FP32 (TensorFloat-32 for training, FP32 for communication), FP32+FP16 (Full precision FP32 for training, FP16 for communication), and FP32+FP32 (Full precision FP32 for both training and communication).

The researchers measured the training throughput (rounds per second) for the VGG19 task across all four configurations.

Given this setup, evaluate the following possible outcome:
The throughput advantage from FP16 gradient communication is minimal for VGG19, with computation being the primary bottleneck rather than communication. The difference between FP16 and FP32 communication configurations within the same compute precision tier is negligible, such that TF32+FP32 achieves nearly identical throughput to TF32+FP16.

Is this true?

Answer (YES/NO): NO